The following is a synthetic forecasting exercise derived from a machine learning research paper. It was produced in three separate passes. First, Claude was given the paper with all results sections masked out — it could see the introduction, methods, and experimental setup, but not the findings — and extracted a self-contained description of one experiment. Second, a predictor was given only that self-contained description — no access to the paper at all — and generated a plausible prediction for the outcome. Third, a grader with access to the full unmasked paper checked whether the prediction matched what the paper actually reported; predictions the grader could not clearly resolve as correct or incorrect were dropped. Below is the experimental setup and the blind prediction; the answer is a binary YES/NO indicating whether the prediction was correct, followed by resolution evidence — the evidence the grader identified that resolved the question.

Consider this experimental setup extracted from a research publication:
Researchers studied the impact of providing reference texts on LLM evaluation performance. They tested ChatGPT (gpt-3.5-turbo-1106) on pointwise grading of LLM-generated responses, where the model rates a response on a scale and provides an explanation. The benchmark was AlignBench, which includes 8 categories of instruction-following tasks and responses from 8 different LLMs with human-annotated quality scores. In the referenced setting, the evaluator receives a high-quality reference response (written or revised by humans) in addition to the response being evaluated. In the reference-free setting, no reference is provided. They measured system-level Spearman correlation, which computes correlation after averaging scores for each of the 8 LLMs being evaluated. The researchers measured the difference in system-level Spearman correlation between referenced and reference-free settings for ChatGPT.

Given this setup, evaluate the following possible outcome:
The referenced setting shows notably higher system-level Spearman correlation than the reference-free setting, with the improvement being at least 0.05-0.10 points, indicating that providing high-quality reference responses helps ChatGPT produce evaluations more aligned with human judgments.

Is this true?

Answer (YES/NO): YES